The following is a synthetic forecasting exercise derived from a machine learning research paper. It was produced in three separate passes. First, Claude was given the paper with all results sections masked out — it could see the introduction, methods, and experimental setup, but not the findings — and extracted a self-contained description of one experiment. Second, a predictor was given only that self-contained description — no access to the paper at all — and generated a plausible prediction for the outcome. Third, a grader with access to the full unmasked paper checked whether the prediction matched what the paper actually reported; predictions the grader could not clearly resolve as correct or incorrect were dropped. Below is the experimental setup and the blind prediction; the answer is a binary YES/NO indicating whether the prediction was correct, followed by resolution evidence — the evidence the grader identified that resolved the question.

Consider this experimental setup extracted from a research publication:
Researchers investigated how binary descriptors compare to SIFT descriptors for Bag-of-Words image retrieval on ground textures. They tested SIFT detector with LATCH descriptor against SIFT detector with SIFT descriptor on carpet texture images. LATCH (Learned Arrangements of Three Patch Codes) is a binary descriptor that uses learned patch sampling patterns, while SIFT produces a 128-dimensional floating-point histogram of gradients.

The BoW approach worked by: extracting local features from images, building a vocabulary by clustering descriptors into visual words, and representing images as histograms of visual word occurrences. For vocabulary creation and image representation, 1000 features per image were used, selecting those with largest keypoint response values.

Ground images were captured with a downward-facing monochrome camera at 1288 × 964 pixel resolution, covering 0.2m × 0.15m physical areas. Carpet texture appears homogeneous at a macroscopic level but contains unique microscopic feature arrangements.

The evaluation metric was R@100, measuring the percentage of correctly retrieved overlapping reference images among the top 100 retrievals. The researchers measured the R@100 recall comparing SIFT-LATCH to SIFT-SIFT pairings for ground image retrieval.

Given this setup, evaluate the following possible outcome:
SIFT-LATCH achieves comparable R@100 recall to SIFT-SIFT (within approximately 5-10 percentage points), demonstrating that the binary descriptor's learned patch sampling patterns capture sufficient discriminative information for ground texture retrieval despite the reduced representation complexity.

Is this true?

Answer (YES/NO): NO